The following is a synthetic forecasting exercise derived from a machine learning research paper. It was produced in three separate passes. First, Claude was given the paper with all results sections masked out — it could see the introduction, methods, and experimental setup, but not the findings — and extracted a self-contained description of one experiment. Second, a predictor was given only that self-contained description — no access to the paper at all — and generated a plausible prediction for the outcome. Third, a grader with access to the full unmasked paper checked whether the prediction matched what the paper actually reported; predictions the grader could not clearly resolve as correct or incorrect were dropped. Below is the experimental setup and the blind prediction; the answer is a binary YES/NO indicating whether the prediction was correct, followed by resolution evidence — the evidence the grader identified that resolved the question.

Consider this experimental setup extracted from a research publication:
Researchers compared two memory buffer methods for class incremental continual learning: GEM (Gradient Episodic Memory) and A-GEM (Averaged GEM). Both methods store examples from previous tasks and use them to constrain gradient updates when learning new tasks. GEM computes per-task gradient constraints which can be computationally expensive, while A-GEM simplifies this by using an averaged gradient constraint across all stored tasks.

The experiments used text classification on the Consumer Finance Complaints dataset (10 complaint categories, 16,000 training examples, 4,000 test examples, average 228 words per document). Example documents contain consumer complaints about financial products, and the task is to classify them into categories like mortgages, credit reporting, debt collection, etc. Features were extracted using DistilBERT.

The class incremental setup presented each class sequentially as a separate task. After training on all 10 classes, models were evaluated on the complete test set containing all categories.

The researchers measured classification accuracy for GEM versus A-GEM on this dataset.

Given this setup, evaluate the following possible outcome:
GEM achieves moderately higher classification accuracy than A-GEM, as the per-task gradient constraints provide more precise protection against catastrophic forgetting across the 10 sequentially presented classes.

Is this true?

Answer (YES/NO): NO